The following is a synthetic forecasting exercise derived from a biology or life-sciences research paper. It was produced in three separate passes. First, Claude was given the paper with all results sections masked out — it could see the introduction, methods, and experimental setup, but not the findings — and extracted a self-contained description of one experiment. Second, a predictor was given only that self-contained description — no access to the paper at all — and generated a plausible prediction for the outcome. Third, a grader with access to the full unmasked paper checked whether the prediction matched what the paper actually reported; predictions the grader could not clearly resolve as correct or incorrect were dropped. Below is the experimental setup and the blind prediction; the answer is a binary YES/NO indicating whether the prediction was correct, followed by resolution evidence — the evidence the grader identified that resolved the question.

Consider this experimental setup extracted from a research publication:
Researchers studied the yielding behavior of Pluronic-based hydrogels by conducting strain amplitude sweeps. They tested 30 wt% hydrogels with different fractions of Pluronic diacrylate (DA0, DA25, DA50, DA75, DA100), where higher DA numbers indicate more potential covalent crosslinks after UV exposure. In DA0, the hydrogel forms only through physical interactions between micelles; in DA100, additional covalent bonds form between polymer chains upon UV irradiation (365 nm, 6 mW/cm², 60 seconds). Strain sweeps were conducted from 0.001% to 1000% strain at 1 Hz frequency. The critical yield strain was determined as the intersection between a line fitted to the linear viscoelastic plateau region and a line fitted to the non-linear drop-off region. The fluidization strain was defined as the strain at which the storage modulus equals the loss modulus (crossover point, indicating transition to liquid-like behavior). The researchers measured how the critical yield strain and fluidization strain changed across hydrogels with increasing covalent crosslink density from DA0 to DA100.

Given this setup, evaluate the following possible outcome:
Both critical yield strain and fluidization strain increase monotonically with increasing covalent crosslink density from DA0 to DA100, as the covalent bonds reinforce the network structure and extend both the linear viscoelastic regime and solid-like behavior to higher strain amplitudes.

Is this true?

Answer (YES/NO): YES